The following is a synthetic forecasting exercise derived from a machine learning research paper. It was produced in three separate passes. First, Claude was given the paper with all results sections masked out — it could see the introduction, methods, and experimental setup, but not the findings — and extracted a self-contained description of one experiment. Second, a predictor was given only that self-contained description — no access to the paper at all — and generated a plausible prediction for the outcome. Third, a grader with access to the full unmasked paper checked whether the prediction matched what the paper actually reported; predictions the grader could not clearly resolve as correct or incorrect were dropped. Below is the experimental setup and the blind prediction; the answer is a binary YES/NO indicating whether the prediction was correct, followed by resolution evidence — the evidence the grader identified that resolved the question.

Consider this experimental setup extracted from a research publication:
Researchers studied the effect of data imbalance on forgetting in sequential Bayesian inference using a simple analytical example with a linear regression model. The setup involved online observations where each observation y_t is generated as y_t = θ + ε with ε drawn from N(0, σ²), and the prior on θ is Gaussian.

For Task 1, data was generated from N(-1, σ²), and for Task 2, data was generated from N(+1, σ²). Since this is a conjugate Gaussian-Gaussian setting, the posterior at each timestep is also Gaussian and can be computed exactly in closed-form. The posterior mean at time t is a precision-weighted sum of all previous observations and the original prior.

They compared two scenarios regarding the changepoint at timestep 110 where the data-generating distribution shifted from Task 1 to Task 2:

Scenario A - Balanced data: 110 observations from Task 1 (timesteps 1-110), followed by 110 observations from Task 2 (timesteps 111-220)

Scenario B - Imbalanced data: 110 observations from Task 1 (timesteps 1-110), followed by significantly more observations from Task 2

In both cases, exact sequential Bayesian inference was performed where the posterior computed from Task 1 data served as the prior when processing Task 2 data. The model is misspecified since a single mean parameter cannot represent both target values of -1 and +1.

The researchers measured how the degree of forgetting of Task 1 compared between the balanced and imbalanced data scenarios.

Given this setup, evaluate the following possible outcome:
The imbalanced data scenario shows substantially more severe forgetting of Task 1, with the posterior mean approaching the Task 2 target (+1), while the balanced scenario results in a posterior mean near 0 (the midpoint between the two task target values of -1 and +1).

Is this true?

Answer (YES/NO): YES